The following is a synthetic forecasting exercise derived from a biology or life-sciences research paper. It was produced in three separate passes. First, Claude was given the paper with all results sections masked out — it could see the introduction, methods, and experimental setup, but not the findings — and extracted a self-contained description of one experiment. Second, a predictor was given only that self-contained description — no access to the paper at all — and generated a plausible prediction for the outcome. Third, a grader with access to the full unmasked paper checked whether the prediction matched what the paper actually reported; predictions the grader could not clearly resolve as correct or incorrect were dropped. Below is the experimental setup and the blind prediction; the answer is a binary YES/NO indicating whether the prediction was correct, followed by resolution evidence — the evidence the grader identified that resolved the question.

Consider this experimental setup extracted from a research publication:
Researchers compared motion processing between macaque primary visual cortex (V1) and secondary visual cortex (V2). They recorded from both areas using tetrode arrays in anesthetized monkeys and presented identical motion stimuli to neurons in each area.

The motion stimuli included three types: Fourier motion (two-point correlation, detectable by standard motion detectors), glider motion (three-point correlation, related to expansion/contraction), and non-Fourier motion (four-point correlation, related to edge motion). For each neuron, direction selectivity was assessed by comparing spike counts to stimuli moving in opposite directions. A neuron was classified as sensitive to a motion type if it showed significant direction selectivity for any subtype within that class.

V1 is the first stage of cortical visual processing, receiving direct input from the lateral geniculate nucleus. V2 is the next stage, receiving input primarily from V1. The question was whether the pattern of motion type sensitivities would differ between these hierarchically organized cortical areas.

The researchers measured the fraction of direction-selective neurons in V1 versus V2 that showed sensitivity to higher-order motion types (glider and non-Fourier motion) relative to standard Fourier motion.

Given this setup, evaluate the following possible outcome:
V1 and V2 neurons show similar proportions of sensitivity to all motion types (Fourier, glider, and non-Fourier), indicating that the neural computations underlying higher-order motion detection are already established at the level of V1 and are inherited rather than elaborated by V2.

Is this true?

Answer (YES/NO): YES